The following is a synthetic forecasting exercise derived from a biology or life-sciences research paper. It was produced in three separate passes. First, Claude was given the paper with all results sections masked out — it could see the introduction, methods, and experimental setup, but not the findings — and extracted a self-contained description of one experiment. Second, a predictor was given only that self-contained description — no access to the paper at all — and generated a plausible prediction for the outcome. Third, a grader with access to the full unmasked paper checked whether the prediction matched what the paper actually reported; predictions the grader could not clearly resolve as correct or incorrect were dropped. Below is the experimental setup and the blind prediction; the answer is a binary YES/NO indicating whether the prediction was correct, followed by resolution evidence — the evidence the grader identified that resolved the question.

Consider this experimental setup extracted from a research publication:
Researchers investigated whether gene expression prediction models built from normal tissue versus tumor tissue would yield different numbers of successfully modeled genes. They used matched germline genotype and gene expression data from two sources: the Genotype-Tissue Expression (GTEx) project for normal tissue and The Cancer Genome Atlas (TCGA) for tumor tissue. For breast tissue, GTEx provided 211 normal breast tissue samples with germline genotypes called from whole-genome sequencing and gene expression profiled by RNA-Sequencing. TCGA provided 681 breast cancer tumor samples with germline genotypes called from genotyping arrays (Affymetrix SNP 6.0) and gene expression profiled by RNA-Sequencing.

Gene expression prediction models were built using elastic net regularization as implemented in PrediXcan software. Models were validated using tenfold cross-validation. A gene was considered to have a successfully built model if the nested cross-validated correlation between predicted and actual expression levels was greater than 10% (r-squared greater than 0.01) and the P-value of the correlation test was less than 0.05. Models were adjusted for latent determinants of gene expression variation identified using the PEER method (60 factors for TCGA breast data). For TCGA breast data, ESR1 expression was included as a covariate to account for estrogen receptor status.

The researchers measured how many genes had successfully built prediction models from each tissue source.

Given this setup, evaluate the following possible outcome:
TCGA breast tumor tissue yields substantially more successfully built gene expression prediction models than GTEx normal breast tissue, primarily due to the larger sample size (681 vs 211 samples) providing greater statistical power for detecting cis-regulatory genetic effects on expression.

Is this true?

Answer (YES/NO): NO